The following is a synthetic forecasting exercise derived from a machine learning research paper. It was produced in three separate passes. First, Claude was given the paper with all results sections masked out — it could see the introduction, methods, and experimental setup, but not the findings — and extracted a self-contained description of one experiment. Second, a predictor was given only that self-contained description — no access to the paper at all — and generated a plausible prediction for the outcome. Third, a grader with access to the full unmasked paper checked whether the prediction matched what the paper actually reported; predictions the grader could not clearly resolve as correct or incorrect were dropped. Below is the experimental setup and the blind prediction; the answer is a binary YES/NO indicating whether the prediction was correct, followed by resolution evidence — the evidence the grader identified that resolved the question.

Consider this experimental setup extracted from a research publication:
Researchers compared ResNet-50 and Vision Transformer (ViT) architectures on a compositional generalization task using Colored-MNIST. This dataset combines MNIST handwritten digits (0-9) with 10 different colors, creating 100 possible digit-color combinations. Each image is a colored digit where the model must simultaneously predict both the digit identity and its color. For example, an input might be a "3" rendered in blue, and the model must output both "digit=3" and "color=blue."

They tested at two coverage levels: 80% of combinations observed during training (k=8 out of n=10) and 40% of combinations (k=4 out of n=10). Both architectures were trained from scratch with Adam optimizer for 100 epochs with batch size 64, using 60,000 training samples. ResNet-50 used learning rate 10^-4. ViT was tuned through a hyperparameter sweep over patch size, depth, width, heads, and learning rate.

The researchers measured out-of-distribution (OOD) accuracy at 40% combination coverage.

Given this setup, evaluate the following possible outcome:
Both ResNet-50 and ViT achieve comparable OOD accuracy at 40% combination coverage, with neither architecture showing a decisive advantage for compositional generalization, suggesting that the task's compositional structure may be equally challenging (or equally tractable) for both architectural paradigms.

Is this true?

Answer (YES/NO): NO